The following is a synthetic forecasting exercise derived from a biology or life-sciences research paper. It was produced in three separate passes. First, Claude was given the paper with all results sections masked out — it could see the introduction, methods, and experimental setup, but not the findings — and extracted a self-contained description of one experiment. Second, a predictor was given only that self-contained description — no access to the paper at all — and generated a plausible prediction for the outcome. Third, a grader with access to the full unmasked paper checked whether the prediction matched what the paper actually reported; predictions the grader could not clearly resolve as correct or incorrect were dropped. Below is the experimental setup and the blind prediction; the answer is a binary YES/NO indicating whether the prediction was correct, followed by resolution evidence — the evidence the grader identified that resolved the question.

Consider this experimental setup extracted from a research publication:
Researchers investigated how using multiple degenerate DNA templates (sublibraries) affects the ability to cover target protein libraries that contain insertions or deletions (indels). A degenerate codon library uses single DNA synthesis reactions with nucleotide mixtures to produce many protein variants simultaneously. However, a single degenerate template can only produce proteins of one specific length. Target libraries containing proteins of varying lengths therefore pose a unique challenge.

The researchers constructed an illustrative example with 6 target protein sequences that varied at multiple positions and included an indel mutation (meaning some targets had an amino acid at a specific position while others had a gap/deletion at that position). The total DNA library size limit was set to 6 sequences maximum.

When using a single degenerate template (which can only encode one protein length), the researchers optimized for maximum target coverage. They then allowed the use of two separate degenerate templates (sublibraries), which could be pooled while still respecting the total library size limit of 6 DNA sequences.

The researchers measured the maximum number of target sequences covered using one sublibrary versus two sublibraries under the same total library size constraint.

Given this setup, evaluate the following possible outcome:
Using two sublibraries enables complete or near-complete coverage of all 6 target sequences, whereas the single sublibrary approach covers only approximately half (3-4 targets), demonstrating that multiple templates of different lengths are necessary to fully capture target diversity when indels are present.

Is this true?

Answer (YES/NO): YES